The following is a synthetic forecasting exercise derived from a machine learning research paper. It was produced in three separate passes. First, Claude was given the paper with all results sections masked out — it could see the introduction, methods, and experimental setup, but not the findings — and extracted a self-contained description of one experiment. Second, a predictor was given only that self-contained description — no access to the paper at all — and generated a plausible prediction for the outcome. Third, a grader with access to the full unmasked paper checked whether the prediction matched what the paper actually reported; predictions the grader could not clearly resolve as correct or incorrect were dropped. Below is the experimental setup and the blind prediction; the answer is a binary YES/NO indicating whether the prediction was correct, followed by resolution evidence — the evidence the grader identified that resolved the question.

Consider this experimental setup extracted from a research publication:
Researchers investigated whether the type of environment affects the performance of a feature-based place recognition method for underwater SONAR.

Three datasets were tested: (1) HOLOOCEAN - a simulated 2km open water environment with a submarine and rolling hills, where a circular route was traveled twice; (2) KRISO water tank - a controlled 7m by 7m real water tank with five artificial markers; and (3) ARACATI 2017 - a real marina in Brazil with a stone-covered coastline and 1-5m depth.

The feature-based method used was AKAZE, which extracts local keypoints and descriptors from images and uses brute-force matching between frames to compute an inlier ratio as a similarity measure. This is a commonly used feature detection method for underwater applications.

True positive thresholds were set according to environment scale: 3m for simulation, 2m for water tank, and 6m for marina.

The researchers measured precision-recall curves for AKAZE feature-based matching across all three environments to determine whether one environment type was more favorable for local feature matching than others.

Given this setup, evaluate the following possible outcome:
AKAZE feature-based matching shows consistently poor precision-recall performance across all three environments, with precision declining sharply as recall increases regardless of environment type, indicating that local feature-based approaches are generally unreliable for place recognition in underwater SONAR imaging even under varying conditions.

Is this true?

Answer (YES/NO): YES